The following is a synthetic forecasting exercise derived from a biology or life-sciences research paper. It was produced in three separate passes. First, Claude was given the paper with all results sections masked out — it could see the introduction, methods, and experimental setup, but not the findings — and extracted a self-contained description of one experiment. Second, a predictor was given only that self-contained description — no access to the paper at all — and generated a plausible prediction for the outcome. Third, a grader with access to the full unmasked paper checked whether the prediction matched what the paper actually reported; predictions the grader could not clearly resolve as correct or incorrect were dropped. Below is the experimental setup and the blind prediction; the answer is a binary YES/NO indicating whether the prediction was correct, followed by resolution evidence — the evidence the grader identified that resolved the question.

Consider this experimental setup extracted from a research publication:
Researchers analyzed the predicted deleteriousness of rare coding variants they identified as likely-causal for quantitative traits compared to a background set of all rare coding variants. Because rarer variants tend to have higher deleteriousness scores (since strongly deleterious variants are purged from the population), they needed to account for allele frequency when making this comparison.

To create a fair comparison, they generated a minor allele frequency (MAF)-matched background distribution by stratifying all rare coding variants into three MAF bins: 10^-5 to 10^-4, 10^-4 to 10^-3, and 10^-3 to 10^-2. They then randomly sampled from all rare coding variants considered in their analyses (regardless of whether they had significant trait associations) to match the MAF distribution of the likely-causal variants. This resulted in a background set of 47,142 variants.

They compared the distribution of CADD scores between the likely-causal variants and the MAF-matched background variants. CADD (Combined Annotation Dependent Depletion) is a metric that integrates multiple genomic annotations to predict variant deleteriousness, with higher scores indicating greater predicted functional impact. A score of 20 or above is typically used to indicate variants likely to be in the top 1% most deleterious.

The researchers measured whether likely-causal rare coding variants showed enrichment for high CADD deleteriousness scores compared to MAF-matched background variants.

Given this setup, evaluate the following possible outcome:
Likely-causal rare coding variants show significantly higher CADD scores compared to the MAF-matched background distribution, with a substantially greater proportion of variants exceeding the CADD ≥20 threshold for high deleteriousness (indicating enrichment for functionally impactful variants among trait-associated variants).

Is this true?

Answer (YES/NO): NO